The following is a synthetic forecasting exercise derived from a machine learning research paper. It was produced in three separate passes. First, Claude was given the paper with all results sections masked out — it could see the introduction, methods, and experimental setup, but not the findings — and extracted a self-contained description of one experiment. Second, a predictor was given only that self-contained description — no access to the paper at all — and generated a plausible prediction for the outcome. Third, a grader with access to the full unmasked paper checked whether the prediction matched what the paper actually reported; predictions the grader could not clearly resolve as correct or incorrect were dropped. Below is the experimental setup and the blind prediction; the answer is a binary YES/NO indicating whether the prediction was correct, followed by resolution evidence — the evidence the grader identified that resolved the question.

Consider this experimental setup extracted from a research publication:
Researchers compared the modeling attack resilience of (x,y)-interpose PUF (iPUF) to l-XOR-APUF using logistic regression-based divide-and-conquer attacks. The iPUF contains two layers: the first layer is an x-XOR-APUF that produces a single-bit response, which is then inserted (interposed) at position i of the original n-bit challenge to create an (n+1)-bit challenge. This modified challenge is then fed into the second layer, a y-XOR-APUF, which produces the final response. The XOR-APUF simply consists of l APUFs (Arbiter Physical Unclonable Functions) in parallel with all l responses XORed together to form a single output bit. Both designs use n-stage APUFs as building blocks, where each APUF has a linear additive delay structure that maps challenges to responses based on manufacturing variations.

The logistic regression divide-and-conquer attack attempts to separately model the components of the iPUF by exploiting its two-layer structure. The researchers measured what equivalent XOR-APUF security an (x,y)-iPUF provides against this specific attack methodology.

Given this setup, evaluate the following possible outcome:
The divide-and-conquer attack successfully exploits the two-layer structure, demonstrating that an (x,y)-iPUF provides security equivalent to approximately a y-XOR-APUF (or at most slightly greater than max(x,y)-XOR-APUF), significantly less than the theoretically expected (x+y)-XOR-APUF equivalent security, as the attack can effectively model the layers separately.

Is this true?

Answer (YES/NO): NO